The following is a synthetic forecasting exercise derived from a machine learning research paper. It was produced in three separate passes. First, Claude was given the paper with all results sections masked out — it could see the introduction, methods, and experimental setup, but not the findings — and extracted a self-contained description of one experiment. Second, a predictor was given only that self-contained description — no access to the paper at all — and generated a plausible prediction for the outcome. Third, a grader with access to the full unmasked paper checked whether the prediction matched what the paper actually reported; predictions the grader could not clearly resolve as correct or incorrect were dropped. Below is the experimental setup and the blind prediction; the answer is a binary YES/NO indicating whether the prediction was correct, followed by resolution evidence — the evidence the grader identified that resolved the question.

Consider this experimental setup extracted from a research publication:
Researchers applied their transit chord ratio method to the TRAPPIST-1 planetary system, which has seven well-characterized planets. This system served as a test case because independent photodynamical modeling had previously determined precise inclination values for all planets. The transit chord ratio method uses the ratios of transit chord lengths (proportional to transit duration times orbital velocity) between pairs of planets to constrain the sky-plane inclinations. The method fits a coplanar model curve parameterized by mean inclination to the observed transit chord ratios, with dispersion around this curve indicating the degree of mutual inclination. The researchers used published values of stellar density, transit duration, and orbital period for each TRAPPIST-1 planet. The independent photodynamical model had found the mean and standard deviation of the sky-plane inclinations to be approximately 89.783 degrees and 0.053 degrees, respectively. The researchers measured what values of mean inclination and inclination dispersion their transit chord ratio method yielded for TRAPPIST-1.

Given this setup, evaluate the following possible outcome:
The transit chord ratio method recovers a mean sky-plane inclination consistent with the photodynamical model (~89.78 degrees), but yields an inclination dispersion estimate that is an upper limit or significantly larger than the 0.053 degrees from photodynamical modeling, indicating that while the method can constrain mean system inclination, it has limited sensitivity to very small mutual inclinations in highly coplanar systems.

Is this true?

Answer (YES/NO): NO